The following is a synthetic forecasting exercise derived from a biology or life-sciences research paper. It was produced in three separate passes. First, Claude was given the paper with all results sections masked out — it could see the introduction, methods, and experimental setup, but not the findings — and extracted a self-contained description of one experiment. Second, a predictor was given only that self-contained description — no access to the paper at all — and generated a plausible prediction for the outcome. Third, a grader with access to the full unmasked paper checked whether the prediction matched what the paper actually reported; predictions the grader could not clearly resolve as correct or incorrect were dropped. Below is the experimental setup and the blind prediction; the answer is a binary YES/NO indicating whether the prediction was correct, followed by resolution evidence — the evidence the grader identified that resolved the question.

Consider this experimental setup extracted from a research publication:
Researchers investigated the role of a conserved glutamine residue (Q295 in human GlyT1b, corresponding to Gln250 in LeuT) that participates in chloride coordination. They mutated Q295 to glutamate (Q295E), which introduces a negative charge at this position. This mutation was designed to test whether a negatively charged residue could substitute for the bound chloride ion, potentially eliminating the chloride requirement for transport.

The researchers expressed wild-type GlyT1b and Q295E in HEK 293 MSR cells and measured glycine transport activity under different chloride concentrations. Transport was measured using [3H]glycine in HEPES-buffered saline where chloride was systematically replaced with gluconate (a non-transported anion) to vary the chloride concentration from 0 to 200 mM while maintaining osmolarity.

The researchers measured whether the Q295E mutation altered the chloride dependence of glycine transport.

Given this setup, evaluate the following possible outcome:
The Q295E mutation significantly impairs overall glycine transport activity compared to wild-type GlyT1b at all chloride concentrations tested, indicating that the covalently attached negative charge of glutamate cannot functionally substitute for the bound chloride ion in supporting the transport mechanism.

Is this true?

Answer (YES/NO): YES